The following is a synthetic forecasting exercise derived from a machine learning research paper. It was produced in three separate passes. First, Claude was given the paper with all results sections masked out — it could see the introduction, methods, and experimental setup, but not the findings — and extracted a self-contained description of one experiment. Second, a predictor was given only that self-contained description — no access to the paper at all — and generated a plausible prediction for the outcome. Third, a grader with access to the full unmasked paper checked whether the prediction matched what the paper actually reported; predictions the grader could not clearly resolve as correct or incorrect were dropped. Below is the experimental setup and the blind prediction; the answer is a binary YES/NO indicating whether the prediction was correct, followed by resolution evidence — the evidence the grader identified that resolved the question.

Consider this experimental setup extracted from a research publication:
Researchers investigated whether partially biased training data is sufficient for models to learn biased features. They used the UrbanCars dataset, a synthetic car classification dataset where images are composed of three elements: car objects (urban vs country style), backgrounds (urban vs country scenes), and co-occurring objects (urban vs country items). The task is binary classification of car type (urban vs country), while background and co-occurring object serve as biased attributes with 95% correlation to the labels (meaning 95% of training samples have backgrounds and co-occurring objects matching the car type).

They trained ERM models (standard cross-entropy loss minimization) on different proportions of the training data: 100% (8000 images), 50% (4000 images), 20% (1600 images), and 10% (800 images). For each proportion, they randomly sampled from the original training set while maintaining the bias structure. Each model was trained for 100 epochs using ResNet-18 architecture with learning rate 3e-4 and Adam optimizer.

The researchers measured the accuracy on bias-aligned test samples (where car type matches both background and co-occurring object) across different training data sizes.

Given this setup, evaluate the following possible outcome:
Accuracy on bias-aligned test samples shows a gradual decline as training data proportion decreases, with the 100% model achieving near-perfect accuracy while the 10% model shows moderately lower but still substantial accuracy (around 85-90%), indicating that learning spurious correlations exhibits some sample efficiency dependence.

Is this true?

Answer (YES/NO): NO